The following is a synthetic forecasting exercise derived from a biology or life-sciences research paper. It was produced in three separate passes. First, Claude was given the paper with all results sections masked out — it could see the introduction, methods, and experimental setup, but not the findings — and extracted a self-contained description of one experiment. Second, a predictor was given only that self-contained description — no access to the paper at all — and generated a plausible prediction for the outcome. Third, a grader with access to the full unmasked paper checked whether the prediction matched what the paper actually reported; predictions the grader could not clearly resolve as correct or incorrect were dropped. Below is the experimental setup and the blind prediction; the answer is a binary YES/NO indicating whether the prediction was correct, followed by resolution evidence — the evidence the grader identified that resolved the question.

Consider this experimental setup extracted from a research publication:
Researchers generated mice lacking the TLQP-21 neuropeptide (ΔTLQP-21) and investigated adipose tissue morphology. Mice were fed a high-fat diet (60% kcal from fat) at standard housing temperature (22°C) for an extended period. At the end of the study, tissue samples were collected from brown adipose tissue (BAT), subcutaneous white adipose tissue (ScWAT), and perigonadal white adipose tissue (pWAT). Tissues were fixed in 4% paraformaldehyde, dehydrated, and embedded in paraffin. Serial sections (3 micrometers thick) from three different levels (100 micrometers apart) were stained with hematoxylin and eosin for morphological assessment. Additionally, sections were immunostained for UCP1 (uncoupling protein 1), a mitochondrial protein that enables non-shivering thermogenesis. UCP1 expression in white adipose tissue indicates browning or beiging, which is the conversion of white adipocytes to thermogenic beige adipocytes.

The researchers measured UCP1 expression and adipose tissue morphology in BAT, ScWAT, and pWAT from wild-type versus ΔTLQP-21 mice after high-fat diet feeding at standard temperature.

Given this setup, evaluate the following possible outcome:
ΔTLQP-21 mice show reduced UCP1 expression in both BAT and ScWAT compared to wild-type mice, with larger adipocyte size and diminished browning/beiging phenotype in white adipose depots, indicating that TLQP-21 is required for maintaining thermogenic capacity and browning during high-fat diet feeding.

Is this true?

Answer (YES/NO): NO